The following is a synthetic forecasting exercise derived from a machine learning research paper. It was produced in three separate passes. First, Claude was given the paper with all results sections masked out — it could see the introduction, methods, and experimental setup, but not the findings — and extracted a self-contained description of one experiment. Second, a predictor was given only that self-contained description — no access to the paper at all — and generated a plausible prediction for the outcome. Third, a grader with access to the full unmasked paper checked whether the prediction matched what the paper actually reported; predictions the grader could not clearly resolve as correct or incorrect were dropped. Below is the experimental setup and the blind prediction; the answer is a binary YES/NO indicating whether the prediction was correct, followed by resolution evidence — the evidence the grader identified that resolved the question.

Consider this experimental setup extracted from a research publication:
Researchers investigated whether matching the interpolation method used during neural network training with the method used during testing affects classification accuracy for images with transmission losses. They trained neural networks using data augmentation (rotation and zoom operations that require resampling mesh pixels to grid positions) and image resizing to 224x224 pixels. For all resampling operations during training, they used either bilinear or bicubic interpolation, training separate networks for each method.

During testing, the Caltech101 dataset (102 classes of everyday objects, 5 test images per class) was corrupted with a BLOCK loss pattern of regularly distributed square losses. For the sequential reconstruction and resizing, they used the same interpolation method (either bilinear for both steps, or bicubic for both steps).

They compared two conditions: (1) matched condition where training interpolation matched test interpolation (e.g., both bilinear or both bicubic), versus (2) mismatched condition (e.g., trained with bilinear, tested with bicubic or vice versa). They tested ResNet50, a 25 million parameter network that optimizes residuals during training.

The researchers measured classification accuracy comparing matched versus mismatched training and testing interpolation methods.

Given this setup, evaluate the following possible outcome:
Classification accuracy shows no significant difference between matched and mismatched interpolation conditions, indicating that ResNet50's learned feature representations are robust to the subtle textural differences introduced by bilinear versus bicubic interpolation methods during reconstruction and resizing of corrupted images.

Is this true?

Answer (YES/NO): NO